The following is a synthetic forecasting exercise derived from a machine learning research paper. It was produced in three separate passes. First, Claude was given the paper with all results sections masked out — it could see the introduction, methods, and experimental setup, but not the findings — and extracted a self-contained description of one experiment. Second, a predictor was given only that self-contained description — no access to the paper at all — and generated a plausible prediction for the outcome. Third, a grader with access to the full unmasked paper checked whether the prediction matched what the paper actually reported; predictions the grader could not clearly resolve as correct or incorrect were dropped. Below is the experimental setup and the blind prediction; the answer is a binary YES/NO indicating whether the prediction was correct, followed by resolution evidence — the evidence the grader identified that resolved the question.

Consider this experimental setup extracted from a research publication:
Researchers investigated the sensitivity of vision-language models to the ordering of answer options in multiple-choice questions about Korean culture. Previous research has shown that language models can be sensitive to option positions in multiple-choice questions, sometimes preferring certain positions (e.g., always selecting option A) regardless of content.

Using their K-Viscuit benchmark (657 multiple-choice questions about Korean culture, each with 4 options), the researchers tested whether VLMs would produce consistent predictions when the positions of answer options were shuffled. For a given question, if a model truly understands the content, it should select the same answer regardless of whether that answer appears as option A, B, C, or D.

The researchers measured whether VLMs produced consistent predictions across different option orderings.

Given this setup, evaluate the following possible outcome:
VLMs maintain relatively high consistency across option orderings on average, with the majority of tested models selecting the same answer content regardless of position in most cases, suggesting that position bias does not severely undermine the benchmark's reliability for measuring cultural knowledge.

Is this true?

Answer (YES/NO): NO